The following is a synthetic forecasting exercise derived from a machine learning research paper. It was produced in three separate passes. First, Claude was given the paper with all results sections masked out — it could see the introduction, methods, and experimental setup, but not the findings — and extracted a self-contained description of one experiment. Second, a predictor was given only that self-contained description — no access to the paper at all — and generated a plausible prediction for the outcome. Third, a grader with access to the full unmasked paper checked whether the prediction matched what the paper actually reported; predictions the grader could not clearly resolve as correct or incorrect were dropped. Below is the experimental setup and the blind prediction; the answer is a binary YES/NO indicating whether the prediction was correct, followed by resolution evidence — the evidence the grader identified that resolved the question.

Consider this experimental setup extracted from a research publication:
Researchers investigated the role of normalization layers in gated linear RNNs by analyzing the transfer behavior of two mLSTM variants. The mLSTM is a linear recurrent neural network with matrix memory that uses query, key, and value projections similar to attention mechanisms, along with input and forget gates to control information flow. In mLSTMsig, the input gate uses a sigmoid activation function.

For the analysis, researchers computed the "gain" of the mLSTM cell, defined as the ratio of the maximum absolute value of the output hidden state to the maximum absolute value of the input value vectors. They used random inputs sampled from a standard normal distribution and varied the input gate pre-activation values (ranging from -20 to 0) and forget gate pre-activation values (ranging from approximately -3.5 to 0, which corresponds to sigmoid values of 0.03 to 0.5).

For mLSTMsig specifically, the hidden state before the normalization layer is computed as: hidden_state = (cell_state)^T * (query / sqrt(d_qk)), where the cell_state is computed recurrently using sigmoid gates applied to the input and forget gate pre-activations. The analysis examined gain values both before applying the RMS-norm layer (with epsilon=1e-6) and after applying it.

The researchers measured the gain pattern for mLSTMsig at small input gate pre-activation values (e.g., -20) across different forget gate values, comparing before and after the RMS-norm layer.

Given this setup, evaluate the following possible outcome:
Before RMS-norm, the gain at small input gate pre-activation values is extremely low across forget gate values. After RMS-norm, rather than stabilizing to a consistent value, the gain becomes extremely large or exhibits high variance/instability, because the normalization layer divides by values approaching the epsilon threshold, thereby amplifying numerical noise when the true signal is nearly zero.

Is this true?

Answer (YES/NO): NO